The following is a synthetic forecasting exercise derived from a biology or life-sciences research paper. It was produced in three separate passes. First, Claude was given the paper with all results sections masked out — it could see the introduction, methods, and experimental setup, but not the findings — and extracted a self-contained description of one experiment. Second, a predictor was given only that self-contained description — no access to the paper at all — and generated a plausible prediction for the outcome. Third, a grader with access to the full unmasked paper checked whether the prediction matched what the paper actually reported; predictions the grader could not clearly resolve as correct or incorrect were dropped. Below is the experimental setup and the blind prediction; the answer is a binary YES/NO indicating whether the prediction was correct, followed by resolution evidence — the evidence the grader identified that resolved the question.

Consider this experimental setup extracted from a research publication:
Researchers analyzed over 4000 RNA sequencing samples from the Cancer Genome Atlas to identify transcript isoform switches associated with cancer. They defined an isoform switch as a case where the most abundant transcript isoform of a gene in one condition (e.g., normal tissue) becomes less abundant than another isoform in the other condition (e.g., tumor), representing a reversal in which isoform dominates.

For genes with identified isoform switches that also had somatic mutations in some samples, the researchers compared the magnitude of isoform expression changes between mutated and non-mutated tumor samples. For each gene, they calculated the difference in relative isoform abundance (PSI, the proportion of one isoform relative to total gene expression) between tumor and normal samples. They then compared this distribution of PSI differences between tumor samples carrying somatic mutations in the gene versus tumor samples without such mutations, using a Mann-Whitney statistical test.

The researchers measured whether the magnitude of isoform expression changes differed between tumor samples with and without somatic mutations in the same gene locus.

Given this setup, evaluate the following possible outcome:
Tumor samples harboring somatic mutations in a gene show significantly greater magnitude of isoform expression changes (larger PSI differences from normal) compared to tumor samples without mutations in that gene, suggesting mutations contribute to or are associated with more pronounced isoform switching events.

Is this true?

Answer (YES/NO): NO